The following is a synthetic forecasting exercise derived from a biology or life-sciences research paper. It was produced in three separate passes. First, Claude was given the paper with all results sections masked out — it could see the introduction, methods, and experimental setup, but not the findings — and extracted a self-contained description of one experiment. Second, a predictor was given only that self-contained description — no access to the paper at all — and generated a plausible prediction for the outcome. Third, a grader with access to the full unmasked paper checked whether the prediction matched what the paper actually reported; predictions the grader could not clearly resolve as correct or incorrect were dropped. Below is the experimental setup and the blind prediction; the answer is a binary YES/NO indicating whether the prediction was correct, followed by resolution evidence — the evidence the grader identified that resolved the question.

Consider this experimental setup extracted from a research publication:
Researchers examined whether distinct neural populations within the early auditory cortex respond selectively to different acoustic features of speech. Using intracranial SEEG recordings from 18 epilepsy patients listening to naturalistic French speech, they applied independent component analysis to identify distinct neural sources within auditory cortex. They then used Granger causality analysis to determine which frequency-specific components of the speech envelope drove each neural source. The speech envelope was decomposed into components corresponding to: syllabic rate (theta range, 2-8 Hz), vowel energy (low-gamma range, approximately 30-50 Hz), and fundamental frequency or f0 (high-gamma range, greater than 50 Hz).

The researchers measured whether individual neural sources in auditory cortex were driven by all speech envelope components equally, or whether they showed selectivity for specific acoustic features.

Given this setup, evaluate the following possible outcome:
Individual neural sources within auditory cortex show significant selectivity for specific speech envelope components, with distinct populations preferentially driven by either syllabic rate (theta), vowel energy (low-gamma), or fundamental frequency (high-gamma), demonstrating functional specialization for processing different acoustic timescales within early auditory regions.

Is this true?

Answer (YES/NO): YES